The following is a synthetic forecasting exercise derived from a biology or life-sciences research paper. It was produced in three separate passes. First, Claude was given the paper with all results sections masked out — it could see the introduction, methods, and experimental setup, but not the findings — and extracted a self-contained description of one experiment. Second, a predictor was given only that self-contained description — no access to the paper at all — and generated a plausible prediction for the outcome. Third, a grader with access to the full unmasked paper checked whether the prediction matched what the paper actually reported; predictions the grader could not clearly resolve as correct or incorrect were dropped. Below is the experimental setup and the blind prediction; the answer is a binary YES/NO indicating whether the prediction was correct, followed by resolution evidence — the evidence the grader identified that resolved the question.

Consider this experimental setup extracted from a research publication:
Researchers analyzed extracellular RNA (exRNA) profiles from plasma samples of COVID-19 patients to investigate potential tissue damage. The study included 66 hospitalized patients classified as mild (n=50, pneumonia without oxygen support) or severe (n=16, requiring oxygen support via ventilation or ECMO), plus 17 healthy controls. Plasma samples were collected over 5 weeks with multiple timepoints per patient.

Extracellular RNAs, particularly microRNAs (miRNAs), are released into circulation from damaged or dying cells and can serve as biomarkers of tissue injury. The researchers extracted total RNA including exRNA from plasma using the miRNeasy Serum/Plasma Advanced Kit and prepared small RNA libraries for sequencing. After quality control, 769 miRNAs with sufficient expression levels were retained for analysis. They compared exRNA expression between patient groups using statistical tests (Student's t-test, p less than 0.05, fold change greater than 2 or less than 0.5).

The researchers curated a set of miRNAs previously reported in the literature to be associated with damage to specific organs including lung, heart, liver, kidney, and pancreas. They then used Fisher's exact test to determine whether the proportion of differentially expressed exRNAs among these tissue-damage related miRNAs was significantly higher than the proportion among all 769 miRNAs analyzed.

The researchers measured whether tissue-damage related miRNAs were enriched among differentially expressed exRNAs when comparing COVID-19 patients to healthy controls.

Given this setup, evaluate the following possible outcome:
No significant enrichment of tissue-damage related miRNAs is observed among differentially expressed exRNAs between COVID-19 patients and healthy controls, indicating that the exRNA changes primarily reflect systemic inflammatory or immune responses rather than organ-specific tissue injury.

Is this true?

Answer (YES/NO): NO